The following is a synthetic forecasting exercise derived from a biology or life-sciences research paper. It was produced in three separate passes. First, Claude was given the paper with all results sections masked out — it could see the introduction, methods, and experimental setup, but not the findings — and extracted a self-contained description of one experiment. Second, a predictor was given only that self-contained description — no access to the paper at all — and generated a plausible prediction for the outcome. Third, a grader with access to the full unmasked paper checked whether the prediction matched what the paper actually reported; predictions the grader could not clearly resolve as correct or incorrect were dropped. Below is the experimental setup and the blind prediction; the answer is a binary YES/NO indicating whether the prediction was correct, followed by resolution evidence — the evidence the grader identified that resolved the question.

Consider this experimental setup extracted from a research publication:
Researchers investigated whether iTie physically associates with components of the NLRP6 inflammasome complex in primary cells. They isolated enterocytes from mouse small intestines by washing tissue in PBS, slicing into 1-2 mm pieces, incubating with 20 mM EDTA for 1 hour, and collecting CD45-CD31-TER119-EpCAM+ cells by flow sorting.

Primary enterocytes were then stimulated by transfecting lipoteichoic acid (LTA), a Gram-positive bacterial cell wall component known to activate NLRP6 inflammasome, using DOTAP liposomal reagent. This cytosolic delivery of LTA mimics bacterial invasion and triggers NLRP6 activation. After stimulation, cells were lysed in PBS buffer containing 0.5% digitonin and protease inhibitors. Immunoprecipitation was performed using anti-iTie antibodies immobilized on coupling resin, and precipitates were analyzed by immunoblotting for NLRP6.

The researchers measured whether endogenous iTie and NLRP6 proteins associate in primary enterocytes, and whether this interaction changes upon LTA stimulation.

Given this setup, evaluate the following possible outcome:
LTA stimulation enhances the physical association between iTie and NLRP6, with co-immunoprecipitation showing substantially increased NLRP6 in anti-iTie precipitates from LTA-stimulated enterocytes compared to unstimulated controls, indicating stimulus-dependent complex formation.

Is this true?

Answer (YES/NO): NO